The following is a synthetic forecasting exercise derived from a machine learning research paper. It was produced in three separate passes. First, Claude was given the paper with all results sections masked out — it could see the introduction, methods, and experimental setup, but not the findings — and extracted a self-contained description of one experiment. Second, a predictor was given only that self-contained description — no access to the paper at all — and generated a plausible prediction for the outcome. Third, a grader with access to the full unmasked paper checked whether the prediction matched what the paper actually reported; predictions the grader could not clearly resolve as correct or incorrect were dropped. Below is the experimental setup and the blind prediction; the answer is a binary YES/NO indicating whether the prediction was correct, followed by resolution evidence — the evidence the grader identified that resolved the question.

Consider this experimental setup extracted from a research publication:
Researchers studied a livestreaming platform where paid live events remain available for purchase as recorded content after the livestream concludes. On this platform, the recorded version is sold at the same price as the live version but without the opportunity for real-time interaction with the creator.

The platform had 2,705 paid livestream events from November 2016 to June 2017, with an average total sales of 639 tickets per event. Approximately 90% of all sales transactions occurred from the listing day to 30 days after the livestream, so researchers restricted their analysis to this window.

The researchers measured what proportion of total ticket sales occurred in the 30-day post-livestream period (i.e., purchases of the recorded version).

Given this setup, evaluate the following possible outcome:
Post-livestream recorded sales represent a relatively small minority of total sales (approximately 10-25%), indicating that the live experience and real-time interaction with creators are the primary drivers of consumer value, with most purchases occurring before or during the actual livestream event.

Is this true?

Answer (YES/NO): YES